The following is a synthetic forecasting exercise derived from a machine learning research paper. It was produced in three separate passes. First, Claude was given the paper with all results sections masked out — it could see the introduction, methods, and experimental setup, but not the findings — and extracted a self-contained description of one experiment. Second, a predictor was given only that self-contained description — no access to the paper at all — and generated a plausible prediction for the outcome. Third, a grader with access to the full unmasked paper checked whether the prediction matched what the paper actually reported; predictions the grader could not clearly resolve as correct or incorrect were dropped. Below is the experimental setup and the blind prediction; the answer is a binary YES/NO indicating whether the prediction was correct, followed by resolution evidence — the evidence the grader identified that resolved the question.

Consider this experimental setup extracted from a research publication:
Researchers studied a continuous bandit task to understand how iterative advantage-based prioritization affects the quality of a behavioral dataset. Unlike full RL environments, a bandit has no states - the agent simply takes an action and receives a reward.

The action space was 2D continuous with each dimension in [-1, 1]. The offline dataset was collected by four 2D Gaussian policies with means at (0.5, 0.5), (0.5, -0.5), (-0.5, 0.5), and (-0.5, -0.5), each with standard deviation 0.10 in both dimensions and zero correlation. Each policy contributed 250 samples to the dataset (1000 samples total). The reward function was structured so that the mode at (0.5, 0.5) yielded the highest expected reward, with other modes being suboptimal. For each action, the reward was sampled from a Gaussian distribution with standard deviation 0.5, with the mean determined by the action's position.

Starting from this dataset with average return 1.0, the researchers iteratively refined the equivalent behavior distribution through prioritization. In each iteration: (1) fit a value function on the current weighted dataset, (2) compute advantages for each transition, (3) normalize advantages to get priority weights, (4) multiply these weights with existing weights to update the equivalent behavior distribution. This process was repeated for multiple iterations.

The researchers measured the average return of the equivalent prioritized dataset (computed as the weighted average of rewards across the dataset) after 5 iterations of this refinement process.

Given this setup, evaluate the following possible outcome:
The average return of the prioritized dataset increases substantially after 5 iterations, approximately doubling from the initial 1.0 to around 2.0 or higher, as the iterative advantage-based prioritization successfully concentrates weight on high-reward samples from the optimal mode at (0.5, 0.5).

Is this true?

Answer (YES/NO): NO